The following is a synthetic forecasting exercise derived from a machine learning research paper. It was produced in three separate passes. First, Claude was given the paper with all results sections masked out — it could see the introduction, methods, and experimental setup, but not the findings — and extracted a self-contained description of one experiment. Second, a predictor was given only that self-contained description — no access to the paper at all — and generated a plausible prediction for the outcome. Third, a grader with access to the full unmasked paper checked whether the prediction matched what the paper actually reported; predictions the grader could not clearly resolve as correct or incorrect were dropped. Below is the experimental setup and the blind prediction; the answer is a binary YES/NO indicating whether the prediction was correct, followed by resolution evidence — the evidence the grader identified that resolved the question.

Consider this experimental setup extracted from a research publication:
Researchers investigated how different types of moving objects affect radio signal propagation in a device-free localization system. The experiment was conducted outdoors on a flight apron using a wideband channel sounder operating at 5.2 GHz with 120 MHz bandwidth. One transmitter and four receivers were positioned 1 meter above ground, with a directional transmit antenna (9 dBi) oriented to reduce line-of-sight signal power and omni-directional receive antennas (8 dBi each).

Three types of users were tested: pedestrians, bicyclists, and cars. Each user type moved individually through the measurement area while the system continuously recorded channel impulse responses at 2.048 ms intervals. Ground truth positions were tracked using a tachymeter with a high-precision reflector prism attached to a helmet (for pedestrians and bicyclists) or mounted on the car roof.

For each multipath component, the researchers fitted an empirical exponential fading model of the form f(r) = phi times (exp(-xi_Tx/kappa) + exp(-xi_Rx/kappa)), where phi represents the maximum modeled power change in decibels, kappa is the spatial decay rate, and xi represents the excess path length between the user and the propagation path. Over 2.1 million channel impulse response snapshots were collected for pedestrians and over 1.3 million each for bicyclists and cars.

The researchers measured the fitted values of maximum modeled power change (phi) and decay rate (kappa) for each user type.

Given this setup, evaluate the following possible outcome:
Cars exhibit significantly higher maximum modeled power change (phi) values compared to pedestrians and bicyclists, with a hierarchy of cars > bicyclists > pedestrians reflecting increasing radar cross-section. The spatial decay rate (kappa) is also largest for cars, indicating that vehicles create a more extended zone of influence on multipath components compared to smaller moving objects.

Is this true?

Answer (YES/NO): YES